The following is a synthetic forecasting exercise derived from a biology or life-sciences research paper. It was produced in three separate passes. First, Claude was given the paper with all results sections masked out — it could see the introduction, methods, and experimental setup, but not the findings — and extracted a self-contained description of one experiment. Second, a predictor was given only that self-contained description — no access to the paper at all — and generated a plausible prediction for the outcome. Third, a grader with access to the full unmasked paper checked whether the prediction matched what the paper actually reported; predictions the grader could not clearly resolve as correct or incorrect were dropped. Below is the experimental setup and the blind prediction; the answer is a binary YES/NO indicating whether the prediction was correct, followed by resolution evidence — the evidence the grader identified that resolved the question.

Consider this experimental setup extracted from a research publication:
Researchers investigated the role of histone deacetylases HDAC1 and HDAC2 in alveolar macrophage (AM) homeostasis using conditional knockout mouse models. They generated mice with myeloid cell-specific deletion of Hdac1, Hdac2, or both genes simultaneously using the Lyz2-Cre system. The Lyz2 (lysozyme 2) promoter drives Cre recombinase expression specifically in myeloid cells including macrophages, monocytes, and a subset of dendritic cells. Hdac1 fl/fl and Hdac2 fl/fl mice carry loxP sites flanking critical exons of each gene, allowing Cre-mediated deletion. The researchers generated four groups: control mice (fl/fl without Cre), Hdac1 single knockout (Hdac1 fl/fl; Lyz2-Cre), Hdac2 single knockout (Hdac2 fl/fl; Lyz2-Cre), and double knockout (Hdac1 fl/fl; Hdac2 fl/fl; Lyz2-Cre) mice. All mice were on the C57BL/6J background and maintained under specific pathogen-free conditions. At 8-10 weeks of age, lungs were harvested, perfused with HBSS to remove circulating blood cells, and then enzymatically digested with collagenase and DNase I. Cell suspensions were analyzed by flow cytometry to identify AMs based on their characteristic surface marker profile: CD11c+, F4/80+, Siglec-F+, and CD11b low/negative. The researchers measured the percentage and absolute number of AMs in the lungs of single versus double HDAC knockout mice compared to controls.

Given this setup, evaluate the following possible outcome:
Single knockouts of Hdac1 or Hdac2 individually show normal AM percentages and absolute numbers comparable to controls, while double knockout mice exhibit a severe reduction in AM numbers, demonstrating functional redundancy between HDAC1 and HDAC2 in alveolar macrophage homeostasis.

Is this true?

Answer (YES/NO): YES